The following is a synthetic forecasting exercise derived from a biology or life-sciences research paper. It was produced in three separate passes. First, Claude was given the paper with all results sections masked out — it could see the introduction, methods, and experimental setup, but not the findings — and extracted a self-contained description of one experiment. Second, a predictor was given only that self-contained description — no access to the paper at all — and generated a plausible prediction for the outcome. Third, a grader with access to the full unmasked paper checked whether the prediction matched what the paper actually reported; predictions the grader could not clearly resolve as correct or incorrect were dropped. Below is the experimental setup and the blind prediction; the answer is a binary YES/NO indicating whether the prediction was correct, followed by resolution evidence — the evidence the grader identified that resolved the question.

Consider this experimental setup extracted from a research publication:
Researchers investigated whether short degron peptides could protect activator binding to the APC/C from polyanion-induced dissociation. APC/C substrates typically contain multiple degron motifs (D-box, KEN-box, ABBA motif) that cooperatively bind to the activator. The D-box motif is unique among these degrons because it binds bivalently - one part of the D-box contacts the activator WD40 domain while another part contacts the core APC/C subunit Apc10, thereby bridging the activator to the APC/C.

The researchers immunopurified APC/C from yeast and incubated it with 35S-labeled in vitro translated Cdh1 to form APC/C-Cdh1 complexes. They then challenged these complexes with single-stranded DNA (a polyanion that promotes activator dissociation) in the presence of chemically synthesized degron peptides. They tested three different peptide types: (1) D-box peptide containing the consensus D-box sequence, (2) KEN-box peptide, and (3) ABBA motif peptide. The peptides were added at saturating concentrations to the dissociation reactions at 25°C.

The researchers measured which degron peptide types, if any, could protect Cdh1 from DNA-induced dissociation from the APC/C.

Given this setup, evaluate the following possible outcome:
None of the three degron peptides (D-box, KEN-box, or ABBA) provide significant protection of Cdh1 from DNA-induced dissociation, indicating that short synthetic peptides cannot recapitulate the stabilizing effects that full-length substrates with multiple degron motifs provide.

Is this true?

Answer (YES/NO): NO